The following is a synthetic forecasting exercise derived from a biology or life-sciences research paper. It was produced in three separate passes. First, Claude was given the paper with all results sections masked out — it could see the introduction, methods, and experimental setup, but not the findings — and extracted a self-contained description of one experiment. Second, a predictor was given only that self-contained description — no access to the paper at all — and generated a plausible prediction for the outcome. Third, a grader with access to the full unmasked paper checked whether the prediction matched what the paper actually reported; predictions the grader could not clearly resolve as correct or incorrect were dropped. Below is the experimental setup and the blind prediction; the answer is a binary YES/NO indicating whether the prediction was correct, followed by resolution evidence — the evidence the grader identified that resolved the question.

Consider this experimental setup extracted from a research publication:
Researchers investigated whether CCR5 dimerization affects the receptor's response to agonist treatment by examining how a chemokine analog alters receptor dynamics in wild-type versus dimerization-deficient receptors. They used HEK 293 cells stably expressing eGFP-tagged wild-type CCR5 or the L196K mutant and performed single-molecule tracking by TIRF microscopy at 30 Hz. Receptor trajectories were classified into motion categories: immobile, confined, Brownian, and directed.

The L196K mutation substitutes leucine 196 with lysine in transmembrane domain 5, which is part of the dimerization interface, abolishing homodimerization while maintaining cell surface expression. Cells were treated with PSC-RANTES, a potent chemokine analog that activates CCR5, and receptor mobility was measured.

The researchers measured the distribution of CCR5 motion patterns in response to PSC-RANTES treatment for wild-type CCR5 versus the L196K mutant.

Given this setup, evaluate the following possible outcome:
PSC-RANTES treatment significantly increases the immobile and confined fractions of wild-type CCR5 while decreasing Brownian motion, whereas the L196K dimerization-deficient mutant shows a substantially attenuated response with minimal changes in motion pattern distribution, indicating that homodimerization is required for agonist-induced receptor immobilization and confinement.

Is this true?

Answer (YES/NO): YES